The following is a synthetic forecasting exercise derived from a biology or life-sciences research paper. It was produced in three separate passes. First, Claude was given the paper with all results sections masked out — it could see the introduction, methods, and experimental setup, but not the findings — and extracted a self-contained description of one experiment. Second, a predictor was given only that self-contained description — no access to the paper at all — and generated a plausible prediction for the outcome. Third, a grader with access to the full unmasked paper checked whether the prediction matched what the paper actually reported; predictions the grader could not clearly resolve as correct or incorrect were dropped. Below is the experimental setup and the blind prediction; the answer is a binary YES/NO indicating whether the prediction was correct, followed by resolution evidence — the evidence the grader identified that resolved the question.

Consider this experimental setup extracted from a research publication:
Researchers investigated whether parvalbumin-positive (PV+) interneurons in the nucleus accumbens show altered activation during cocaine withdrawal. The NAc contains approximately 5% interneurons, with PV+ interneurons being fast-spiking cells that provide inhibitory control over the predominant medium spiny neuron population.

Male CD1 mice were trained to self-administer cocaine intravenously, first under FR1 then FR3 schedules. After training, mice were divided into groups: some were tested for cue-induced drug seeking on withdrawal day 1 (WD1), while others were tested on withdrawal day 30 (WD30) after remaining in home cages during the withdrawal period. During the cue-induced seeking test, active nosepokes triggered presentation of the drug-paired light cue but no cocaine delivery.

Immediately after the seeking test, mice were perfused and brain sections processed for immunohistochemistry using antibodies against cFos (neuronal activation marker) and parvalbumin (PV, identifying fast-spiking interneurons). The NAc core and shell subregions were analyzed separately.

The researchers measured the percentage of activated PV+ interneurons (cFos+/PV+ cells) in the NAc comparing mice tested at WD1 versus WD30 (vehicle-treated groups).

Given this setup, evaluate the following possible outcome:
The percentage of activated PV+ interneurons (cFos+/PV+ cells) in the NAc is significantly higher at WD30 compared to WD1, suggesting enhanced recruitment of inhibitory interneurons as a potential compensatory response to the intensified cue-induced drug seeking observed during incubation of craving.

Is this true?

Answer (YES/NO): NO